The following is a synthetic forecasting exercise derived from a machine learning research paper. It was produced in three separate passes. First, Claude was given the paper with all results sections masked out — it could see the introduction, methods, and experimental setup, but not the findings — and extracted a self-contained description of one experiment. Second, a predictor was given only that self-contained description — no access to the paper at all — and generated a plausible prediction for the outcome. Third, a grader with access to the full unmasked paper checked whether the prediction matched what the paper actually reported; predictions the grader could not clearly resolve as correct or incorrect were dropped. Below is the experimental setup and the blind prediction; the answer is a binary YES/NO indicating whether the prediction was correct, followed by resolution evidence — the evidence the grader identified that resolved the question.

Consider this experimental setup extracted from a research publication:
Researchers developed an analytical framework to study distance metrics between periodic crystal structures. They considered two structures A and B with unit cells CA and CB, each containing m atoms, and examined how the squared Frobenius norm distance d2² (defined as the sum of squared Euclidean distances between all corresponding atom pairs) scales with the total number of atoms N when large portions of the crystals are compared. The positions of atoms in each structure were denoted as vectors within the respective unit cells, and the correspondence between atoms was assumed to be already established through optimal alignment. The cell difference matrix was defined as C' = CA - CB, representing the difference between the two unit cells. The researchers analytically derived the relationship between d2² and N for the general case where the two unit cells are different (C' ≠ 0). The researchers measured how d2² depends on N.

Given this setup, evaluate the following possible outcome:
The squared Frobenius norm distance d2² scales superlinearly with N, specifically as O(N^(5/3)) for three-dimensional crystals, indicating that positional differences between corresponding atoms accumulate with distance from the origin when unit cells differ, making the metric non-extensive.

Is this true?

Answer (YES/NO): YES